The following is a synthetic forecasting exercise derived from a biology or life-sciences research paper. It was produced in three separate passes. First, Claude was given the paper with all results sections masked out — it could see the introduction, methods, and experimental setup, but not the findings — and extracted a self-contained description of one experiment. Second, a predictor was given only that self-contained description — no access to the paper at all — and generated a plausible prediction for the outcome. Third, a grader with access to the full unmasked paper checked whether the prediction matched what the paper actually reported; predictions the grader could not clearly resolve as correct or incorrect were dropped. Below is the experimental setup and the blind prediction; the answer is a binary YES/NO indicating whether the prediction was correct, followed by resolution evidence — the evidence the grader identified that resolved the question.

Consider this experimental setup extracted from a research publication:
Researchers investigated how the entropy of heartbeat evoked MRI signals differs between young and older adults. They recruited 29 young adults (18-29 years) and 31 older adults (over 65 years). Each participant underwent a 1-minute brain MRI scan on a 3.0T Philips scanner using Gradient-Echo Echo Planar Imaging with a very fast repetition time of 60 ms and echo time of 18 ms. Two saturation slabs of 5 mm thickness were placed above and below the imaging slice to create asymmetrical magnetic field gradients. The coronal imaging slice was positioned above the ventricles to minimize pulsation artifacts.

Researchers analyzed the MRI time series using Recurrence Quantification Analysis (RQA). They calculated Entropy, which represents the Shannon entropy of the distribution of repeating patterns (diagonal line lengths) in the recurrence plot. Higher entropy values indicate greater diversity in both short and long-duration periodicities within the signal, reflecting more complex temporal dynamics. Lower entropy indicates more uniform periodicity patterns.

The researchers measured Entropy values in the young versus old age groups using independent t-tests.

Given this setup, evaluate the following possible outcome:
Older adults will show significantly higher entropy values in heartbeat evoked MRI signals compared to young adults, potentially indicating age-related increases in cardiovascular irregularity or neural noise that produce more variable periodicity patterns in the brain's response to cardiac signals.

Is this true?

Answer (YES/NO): YES